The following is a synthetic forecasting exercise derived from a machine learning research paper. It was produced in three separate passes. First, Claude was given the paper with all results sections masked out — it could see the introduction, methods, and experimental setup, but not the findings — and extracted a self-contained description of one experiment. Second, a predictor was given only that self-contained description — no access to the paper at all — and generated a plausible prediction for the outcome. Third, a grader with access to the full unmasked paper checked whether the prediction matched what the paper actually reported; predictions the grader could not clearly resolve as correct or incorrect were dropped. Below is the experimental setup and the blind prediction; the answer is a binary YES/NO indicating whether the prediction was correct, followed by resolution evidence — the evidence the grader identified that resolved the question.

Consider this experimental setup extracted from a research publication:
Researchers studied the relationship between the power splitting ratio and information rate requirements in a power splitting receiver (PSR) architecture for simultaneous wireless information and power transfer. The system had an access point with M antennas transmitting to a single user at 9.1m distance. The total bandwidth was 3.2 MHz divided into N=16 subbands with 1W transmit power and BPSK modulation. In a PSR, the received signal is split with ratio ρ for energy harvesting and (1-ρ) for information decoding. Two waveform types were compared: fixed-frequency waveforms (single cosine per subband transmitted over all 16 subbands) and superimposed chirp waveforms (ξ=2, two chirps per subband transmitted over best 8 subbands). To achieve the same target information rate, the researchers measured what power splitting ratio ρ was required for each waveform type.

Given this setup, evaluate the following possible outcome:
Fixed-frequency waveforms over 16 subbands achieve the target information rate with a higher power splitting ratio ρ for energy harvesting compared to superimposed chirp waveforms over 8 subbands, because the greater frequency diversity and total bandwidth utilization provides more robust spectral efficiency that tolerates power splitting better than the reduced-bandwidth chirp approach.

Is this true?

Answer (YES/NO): YES